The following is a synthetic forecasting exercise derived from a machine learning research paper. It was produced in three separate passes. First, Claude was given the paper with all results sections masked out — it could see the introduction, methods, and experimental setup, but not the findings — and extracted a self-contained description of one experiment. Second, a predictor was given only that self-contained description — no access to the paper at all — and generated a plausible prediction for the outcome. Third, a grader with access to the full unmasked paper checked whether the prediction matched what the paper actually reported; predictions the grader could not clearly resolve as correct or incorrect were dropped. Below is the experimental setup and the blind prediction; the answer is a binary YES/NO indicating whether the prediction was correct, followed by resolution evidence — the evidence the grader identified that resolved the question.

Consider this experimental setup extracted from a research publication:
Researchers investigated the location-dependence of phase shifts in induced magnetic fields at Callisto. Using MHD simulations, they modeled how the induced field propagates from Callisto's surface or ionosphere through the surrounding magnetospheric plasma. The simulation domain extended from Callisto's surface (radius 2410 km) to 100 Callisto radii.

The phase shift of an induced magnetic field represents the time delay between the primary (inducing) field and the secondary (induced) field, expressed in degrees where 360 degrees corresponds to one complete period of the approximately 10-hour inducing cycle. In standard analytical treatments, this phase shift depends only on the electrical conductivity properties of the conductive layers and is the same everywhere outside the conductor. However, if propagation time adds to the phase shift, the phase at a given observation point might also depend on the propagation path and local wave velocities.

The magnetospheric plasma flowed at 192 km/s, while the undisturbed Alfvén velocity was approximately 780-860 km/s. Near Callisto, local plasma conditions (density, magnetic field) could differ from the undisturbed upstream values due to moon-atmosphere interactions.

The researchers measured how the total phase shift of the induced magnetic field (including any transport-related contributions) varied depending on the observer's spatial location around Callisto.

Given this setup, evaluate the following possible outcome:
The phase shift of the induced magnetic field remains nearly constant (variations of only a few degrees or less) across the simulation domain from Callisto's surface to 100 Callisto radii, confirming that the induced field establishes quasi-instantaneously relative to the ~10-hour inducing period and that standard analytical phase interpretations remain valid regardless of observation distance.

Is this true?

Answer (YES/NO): NO